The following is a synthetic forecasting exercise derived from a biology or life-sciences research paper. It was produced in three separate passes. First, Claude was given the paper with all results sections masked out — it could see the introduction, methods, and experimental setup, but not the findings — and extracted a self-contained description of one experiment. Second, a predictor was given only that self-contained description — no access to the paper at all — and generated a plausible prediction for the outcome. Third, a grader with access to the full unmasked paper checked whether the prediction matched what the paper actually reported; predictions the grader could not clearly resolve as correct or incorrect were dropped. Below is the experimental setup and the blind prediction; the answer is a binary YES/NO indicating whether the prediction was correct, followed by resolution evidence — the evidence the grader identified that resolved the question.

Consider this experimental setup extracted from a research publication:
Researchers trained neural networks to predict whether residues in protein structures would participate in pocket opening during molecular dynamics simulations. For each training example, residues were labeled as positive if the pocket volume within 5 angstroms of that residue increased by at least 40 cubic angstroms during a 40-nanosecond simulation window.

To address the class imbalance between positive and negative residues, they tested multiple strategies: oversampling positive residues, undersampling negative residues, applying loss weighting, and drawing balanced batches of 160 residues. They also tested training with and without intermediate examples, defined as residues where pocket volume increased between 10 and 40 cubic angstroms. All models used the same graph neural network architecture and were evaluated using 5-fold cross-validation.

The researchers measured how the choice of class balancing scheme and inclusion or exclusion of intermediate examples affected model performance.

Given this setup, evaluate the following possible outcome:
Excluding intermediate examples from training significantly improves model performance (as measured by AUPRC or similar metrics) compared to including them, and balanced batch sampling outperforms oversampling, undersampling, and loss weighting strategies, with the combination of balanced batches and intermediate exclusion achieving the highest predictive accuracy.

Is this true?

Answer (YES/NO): NO